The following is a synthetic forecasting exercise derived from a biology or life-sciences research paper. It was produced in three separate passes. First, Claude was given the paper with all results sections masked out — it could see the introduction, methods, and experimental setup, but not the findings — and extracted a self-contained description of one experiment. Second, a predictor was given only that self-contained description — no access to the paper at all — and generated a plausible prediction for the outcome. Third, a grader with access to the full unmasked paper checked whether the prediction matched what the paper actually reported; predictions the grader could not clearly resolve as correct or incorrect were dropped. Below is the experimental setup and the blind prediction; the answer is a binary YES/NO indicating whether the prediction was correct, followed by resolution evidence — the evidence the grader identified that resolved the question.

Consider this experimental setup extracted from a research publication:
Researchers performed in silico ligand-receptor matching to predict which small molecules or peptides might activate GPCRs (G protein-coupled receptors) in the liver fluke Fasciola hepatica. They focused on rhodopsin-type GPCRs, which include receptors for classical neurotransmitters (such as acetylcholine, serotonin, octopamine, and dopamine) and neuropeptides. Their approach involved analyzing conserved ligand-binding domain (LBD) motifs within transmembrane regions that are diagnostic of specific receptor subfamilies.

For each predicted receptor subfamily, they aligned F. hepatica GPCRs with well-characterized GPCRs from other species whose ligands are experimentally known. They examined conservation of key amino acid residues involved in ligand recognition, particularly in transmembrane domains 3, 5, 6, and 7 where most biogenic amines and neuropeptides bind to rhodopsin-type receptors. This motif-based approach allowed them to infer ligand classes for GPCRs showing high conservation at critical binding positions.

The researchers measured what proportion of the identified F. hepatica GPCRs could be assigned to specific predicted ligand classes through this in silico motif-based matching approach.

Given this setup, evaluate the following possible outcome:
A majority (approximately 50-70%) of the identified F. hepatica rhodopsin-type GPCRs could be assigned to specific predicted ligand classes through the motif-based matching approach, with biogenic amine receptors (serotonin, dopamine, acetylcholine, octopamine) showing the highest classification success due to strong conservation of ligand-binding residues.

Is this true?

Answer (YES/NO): NO